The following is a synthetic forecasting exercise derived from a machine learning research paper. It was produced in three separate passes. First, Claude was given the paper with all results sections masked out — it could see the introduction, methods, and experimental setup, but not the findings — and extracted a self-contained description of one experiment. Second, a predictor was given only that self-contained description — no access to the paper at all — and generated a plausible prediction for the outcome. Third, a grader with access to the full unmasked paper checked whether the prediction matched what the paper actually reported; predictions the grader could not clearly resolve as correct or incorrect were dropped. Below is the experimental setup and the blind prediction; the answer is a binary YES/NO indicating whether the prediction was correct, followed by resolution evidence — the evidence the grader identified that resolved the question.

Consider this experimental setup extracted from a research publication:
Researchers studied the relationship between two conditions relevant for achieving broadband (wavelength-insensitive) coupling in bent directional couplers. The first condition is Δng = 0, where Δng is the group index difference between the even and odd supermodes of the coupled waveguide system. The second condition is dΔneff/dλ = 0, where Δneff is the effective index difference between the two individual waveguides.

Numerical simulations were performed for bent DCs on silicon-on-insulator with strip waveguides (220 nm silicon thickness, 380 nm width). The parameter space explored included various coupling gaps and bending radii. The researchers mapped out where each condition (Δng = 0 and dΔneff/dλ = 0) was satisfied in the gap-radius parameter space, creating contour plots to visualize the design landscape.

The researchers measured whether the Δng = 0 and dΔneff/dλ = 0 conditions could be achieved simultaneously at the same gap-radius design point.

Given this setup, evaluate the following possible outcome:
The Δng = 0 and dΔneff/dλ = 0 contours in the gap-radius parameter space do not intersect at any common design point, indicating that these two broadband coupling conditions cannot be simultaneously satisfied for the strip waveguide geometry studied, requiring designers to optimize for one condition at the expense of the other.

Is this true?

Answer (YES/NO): NO